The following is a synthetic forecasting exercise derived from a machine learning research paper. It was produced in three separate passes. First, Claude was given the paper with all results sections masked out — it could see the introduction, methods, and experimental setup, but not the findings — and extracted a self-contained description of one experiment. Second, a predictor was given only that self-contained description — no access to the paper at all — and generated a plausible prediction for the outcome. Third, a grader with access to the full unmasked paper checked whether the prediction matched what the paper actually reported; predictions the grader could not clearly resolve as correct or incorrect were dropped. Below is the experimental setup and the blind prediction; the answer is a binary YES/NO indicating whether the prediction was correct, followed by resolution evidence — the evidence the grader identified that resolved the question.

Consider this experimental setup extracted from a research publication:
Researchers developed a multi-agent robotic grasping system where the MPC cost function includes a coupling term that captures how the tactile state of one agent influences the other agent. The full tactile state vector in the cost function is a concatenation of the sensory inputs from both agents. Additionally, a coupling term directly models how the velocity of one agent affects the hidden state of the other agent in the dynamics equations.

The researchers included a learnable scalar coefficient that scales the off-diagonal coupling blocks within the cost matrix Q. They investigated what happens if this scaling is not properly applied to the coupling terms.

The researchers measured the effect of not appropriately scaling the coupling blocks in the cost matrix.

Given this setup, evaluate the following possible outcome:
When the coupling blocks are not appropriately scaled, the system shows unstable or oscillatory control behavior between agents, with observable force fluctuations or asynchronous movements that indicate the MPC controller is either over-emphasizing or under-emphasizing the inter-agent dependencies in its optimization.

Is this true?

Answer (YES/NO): NO